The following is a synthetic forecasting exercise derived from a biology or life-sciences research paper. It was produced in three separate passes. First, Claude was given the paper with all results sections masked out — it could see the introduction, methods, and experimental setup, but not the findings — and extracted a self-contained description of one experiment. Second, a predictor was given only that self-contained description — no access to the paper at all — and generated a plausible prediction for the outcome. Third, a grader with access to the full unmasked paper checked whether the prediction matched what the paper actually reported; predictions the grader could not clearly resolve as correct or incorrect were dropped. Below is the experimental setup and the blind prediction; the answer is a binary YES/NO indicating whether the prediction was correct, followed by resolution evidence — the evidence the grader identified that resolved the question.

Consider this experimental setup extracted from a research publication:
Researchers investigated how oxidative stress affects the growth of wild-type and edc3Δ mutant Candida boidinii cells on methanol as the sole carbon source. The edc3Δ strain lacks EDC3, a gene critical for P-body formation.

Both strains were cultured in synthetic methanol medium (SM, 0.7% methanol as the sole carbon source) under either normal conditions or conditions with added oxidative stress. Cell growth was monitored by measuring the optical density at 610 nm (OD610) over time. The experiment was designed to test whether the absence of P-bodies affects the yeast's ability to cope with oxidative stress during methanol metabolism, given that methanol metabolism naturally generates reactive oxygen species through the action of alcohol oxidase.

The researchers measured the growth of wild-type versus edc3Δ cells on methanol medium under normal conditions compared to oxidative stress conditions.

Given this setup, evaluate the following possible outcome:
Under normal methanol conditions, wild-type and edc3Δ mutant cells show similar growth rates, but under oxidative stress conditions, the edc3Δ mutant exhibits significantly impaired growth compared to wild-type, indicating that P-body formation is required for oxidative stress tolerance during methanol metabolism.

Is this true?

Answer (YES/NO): YES